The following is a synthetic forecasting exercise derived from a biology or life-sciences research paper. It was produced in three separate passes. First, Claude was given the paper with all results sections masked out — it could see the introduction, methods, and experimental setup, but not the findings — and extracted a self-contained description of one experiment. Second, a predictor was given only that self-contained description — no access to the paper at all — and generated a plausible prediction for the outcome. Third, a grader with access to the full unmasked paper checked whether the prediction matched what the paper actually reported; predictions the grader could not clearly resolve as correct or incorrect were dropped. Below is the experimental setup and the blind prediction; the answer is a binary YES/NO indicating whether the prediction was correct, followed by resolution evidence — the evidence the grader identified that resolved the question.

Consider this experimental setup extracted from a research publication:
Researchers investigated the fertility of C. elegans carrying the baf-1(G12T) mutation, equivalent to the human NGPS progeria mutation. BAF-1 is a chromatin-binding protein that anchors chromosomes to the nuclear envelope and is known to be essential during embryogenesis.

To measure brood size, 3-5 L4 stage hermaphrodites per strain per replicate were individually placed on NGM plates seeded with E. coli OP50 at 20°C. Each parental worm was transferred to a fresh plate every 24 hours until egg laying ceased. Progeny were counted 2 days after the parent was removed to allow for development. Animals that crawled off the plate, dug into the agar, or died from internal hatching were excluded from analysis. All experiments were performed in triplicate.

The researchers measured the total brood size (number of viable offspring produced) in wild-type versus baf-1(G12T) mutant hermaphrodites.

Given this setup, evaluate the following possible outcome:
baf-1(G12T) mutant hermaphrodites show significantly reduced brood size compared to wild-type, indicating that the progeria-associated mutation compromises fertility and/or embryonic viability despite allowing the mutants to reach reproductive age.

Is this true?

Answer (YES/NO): NO